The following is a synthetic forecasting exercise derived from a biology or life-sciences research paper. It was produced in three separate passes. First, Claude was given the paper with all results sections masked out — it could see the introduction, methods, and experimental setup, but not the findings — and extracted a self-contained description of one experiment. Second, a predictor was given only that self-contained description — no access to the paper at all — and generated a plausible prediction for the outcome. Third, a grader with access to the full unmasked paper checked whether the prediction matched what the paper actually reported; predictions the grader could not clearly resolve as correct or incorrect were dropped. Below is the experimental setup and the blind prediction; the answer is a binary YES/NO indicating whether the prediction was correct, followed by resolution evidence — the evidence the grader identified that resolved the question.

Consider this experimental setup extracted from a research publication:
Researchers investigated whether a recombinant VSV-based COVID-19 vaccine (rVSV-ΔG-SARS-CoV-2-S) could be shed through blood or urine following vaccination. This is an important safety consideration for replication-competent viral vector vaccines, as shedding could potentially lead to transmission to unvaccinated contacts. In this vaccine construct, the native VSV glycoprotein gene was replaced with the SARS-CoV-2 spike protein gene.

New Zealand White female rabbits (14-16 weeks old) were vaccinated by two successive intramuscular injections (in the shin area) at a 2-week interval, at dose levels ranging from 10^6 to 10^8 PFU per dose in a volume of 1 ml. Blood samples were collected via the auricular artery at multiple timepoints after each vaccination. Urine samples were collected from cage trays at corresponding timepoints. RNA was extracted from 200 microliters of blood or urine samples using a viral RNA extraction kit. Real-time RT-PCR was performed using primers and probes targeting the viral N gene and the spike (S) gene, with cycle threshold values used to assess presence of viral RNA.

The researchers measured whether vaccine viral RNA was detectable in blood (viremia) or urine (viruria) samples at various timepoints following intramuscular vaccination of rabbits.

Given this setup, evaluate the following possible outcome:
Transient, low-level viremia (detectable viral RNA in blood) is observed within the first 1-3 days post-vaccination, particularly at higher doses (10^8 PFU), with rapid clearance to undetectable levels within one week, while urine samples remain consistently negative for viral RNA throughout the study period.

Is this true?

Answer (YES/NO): NO